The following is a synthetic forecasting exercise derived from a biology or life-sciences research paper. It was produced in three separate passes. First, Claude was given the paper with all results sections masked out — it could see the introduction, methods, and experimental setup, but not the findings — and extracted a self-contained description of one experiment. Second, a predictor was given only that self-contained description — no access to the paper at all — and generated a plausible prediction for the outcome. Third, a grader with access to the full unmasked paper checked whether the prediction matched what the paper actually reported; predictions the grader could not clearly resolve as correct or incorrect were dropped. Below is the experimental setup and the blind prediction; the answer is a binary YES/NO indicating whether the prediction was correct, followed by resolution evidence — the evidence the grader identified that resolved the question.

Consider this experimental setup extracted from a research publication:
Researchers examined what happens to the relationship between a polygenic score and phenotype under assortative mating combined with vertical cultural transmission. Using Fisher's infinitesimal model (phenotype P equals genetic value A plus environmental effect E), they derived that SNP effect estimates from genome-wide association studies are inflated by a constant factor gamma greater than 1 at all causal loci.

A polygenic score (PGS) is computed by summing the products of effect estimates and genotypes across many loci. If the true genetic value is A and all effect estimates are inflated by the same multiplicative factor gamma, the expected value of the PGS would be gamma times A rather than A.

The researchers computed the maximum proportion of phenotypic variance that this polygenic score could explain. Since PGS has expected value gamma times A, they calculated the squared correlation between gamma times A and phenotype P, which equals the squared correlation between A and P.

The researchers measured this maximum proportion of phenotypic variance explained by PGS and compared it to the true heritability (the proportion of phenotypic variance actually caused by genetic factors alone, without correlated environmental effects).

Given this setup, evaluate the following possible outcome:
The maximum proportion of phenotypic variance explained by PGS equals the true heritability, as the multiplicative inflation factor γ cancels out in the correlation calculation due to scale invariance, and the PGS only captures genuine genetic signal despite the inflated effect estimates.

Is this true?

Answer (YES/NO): NO